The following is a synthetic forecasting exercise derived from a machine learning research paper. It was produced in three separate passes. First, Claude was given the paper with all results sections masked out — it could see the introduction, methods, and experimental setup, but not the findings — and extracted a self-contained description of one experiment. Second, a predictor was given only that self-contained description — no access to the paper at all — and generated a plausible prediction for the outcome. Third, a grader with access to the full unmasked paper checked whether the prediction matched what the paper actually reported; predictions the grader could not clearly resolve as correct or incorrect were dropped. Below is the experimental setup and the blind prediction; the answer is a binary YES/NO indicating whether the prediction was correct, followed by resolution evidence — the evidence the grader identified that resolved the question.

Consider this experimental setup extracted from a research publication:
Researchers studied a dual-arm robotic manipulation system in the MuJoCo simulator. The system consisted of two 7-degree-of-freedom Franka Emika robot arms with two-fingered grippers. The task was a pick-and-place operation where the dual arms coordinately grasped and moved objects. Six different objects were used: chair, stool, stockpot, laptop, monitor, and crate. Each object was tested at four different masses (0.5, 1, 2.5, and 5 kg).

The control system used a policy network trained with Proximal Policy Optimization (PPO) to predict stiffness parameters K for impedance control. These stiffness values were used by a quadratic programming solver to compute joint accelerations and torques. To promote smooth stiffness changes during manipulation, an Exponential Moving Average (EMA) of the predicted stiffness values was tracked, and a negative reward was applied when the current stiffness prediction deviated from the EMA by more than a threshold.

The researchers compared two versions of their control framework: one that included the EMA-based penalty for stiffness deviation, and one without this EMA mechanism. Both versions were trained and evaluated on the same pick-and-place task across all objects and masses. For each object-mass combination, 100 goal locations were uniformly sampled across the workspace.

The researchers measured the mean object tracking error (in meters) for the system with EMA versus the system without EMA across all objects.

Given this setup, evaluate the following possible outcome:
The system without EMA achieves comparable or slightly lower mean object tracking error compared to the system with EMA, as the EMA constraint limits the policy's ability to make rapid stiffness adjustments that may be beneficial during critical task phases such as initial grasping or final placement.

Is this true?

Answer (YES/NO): NO